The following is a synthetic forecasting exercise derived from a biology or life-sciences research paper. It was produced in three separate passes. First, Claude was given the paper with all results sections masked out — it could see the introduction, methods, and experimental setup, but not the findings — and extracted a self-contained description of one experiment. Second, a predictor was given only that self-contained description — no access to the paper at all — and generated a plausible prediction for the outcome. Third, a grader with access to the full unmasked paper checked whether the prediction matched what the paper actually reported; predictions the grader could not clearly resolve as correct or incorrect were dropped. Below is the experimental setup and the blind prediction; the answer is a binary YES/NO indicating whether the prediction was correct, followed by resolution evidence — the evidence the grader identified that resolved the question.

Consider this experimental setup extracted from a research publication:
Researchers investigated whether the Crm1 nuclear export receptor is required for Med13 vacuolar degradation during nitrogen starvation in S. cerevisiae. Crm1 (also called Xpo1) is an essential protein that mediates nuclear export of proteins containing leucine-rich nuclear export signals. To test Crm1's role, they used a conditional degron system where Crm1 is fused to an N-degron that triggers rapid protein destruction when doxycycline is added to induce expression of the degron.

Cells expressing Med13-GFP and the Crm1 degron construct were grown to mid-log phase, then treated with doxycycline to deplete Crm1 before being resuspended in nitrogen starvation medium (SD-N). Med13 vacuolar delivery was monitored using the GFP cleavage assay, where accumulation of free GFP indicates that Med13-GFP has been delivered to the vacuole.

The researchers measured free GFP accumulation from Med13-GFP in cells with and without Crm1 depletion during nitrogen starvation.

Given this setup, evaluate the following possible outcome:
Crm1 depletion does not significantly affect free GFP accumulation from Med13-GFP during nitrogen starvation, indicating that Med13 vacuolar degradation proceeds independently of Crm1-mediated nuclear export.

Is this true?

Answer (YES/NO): YES